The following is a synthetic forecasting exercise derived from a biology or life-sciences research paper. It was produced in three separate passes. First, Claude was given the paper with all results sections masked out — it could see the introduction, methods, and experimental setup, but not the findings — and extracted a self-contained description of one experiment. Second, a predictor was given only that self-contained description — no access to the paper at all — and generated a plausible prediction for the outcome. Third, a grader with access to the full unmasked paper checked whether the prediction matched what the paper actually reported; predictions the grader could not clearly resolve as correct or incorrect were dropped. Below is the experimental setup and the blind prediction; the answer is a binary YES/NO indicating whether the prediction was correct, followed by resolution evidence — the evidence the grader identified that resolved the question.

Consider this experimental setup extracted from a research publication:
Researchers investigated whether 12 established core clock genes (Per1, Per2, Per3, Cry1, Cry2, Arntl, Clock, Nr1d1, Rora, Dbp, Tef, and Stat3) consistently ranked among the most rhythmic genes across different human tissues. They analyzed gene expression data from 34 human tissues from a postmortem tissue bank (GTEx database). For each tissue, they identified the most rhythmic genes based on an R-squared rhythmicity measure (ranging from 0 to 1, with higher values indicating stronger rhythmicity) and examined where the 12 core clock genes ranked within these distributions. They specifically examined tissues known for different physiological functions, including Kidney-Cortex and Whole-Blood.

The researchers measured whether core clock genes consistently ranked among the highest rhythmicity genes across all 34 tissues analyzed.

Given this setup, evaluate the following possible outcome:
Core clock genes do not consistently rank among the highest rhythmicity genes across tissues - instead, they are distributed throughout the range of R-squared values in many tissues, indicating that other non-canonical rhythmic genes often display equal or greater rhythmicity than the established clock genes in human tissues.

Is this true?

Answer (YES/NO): YES